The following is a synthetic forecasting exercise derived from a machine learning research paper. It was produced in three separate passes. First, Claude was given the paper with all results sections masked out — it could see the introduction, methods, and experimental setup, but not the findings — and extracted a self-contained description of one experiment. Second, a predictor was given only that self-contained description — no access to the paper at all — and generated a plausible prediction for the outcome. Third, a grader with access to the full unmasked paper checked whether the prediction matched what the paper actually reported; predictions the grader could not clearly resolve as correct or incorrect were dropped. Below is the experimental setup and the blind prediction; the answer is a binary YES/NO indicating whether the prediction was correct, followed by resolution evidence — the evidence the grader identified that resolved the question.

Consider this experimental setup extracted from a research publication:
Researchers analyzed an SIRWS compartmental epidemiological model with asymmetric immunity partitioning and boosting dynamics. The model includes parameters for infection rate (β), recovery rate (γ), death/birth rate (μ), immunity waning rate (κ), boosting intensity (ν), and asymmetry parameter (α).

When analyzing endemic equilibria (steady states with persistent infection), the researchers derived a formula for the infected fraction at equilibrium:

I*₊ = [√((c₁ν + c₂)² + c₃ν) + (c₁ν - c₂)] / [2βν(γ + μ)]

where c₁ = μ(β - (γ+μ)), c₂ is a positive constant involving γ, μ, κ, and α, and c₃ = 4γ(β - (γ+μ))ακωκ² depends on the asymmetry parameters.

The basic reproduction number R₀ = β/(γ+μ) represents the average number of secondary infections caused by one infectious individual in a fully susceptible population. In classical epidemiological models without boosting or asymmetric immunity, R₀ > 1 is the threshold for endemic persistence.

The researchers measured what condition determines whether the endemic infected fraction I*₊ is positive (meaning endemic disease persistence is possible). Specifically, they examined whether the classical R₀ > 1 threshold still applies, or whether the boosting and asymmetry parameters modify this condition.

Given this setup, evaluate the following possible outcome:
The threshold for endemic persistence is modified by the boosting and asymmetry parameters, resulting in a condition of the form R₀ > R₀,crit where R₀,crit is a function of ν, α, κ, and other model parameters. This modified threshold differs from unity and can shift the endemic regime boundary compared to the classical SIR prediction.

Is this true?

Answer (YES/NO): NO